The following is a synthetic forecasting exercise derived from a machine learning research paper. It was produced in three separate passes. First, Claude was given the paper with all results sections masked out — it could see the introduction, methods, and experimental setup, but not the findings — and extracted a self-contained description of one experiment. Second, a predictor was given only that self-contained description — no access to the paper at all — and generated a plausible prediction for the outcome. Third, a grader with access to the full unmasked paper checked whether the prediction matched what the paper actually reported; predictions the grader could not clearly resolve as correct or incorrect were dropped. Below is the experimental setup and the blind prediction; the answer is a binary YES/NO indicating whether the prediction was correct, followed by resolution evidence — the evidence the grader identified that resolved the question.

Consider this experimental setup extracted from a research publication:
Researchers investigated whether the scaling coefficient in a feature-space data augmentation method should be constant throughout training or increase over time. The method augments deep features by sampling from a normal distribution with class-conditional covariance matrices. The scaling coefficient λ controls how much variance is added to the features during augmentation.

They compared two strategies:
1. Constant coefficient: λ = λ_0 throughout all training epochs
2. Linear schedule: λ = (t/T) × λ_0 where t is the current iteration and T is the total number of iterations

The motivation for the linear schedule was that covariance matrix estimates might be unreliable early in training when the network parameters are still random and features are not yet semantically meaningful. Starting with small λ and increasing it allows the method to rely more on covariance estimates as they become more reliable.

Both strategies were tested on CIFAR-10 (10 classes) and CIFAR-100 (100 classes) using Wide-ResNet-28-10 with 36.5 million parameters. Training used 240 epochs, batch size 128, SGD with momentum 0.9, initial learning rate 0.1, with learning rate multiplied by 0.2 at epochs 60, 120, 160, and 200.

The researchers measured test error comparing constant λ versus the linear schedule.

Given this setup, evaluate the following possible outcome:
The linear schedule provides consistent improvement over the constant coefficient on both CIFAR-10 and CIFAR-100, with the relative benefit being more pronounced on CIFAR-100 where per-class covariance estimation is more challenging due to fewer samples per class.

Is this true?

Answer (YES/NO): YES